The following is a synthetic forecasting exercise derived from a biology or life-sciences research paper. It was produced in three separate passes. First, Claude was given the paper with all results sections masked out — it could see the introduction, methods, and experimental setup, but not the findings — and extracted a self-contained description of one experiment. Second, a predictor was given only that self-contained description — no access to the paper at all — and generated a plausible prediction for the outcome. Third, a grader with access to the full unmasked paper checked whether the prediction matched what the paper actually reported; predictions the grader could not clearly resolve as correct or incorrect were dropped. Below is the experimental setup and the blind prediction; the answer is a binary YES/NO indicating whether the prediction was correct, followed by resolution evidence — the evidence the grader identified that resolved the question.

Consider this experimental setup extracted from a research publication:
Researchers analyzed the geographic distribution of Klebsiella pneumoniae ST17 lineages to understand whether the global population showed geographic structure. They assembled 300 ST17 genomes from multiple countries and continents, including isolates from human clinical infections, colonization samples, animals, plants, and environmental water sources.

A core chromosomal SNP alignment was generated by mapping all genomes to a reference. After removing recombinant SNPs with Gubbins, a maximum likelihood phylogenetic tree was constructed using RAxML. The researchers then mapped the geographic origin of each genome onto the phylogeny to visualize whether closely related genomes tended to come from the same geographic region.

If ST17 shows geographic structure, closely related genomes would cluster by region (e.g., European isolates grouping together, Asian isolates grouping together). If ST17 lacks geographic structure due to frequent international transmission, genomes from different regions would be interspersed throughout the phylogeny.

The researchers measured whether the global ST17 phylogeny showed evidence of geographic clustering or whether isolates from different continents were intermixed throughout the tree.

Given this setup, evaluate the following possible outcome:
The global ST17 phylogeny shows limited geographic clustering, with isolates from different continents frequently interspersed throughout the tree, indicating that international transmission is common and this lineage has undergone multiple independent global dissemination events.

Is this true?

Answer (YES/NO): YES